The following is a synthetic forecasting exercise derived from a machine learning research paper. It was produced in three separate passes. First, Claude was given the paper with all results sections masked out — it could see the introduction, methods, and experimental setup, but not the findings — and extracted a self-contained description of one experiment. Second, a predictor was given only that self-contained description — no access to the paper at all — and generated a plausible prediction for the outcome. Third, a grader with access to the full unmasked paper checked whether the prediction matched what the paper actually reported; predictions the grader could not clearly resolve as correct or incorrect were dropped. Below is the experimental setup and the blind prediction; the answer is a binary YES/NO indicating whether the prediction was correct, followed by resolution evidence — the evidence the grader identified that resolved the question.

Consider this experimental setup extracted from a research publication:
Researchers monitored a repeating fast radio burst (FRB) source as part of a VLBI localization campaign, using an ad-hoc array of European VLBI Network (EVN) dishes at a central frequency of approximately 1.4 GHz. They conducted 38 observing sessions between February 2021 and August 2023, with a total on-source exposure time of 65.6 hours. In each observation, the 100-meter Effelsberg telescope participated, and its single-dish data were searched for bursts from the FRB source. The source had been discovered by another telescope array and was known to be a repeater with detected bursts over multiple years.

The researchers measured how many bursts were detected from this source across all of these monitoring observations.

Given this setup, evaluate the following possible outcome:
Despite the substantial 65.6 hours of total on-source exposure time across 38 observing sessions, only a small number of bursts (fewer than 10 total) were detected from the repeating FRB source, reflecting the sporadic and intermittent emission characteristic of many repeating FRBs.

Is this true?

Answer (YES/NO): NO